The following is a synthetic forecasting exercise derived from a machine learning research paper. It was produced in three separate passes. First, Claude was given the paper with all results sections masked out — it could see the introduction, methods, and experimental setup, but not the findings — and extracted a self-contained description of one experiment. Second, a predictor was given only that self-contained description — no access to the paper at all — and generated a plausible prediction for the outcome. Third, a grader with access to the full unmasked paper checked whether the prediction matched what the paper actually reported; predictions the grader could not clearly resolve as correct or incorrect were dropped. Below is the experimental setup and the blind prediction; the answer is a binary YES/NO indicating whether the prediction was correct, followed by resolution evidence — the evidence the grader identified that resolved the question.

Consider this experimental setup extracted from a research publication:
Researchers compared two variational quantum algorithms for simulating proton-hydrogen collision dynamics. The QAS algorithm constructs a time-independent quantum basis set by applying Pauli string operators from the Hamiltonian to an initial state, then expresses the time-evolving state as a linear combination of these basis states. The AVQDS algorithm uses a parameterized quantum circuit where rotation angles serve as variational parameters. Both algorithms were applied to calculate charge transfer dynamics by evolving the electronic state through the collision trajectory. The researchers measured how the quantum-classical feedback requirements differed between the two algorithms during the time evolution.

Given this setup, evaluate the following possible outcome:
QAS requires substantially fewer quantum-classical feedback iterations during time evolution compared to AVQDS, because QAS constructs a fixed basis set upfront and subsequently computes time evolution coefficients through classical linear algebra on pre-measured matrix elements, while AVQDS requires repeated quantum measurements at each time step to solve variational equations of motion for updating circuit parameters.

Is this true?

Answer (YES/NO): YES